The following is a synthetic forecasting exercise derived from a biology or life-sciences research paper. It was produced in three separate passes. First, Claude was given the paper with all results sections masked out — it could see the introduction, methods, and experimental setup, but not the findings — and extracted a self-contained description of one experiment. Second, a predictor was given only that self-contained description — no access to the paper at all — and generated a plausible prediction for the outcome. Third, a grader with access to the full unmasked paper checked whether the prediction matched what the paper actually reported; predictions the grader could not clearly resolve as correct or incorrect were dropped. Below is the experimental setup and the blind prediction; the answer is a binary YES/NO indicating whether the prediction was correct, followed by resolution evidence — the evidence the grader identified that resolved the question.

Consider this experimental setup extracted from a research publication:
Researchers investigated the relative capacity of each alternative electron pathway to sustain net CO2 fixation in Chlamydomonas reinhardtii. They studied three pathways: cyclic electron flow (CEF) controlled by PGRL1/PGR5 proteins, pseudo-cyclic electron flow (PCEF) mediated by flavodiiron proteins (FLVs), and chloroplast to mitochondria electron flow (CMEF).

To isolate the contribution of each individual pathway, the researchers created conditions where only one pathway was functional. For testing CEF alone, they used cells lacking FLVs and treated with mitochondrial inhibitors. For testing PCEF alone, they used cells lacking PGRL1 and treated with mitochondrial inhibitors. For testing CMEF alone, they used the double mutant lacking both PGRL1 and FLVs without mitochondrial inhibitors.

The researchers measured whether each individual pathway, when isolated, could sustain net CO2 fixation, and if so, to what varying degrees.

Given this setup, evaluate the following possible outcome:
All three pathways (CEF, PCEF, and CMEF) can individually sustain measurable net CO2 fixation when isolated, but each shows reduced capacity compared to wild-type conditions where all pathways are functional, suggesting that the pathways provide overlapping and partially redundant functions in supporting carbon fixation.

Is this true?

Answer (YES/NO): YES